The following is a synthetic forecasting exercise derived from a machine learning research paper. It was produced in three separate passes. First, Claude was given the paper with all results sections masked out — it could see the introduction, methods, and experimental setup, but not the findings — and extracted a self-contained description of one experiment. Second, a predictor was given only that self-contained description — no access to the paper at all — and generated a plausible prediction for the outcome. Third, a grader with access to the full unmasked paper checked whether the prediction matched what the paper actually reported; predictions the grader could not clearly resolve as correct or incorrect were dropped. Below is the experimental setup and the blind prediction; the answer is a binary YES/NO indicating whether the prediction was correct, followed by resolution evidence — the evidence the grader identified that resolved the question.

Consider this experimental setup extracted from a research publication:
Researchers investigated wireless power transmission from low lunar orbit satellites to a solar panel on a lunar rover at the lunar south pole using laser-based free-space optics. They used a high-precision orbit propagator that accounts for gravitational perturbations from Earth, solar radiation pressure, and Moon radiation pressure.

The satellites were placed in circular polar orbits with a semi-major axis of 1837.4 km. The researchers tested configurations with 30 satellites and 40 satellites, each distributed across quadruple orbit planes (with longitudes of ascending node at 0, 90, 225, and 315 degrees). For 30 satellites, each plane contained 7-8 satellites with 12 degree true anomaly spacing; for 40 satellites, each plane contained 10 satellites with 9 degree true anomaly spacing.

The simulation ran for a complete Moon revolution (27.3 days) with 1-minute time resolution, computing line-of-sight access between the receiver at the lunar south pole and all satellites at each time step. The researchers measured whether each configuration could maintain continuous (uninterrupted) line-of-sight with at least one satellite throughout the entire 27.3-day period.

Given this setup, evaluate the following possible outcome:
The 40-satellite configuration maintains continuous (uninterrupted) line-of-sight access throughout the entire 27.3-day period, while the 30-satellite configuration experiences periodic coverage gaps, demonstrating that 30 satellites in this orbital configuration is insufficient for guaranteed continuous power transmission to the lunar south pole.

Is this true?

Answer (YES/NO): YES